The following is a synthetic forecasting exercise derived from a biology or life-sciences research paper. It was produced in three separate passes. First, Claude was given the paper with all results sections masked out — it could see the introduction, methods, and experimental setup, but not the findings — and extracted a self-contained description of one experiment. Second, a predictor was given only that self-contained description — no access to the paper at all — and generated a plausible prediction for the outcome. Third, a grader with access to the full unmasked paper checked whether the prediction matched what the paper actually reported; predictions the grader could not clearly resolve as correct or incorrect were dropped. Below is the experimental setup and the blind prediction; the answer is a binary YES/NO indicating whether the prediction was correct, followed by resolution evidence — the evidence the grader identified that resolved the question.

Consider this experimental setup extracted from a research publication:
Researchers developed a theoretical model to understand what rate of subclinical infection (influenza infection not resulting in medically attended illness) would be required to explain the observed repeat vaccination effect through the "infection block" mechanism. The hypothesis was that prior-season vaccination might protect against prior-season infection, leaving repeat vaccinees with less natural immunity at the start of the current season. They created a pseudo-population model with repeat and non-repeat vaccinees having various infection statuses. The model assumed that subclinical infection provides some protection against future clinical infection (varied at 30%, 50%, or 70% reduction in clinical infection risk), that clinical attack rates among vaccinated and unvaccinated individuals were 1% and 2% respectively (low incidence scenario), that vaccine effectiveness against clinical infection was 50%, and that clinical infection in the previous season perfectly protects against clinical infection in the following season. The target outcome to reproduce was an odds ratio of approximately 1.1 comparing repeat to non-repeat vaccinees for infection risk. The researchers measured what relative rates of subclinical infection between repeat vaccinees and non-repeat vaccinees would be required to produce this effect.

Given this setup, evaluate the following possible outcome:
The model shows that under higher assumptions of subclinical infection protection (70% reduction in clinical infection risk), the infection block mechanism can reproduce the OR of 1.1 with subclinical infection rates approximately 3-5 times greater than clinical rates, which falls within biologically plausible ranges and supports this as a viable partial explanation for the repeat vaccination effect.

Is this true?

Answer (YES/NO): NO